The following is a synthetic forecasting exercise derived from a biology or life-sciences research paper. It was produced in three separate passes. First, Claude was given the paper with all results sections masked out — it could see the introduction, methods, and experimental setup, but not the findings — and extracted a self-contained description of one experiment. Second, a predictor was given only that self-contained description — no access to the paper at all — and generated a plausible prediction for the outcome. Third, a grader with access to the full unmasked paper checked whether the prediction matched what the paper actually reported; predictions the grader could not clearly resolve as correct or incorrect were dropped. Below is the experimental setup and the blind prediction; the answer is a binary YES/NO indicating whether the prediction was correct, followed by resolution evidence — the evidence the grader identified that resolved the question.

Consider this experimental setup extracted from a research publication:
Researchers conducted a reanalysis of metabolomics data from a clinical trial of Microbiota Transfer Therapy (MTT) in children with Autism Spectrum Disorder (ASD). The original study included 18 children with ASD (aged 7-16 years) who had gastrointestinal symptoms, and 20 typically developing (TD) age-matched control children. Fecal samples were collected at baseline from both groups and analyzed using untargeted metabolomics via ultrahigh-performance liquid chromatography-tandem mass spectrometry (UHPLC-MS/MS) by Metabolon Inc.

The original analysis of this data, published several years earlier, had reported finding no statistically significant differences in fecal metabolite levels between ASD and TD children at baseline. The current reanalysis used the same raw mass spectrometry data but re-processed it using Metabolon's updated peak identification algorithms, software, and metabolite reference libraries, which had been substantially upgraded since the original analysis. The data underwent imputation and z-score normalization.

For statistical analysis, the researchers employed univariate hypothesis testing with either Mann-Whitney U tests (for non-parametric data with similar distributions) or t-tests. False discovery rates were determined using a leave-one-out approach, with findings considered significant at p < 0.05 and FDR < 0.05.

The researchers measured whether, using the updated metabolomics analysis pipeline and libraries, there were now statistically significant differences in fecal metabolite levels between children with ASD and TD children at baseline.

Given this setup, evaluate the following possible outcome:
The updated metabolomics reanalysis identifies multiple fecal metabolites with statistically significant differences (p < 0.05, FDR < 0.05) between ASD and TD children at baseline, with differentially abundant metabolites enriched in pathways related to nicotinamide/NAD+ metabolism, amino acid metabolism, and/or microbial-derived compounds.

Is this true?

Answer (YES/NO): NO